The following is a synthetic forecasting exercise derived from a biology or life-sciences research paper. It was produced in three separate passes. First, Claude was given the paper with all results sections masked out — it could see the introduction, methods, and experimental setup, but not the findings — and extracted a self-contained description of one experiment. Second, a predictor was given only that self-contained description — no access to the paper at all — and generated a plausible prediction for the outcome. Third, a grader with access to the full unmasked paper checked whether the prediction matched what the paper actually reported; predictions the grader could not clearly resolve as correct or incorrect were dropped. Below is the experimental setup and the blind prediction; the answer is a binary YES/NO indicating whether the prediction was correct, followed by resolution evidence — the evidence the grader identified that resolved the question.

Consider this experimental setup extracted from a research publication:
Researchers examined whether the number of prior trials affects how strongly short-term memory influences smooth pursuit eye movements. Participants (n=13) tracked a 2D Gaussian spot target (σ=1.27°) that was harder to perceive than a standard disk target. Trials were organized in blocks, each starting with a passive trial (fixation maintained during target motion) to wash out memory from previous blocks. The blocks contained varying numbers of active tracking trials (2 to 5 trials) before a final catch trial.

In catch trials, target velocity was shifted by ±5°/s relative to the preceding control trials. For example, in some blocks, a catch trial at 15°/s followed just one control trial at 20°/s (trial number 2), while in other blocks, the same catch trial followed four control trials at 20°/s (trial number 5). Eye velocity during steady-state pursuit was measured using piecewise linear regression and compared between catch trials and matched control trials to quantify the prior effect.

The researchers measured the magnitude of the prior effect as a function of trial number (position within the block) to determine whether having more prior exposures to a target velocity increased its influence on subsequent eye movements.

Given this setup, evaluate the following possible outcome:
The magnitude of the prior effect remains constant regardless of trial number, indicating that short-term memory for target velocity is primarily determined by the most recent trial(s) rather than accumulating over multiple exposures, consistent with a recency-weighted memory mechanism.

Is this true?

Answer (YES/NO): NO